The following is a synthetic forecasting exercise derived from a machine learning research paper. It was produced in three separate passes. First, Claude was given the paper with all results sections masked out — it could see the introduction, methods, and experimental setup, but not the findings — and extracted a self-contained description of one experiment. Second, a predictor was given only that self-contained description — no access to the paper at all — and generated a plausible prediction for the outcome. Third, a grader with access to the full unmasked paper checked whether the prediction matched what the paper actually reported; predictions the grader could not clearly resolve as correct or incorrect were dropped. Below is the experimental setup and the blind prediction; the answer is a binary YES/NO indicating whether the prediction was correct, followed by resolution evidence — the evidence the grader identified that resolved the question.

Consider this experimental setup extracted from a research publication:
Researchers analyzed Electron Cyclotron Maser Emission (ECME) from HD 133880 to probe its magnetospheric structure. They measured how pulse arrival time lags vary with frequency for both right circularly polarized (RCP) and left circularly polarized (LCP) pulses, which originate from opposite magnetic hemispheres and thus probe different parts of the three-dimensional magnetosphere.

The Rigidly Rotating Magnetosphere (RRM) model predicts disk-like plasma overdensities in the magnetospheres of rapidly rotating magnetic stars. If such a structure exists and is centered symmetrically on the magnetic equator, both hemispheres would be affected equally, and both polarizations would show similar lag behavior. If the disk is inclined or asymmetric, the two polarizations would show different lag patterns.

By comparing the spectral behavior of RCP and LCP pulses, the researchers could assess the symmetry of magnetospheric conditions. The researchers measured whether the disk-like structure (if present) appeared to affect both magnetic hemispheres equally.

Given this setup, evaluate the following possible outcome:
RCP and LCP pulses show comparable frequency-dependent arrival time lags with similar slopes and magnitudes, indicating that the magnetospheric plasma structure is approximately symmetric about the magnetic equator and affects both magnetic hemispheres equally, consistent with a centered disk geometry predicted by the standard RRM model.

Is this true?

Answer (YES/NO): NO